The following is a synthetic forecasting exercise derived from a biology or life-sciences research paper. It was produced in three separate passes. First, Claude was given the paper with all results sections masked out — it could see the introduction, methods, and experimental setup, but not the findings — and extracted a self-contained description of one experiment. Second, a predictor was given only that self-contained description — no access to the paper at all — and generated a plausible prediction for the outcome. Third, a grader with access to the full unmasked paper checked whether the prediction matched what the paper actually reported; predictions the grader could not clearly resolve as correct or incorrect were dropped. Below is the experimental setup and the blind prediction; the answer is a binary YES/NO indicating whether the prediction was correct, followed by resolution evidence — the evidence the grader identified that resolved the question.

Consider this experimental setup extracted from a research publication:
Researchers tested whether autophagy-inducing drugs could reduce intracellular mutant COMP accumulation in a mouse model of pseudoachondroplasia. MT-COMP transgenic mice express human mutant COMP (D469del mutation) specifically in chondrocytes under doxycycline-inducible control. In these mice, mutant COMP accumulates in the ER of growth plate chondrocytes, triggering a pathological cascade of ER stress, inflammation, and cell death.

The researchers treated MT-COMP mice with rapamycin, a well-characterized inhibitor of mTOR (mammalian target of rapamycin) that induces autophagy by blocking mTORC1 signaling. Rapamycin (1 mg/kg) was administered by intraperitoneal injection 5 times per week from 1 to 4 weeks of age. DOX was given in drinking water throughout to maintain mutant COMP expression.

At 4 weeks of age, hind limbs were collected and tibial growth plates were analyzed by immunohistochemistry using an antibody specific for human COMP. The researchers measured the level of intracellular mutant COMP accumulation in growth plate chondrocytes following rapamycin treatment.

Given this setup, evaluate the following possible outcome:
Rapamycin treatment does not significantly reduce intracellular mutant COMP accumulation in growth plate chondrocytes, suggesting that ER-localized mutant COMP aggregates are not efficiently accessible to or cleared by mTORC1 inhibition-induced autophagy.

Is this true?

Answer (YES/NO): NO